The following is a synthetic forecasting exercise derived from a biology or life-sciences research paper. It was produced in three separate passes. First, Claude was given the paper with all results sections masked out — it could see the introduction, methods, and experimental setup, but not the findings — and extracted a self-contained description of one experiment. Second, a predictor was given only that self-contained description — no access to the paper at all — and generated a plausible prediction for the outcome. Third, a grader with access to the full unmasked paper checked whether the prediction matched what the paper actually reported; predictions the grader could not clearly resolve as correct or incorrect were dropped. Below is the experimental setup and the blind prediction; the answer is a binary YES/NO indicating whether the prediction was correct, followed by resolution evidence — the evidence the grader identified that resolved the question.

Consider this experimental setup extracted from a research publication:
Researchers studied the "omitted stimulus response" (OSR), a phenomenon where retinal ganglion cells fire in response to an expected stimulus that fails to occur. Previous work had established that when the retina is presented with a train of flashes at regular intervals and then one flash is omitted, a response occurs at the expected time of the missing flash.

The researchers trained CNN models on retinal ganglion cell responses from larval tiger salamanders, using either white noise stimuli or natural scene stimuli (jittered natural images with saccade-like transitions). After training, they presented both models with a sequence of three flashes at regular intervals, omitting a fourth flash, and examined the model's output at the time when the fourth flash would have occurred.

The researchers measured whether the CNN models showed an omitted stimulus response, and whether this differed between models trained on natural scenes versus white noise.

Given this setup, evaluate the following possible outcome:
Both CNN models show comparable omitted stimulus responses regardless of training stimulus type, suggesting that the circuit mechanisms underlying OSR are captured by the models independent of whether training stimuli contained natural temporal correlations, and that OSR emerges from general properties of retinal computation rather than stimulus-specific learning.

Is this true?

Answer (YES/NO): NO